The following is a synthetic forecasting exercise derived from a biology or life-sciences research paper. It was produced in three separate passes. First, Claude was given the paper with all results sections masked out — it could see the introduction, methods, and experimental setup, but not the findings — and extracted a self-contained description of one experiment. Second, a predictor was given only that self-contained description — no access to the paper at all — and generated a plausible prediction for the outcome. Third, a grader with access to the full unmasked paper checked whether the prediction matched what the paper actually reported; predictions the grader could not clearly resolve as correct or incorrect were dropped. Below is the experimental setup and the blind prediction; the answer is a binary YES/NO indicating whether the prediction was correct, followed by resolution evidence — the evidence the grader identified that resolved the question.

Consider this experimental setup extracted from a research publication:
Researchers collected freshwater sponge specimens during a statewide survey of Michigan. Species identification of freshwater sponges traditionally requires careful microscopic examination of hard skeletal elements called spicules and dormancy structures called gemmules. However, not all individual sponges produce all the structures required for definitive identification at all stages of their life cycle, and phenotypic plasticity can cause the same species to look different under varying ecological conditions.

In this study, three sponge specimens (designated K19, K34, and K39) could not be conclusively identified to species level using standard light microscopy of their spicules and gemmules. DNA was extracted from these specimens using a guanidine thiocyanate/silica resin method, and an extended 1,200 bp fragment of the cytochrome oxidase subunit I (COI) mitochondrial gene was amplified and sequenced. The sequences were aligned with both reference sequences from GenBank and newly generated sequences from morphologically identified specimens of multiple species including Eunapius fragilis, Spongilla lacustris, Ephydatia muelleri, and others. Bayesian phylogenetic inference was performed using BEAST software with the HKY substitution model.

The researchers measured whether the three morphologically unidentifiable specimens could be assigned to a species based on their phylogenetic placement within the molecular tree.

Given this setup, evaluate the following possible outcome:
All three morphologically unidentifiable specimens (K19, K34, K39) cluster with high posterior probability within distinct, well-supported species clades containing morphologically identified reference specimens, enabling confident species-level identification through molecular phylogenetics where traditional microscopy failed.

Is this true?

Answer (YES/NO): YES